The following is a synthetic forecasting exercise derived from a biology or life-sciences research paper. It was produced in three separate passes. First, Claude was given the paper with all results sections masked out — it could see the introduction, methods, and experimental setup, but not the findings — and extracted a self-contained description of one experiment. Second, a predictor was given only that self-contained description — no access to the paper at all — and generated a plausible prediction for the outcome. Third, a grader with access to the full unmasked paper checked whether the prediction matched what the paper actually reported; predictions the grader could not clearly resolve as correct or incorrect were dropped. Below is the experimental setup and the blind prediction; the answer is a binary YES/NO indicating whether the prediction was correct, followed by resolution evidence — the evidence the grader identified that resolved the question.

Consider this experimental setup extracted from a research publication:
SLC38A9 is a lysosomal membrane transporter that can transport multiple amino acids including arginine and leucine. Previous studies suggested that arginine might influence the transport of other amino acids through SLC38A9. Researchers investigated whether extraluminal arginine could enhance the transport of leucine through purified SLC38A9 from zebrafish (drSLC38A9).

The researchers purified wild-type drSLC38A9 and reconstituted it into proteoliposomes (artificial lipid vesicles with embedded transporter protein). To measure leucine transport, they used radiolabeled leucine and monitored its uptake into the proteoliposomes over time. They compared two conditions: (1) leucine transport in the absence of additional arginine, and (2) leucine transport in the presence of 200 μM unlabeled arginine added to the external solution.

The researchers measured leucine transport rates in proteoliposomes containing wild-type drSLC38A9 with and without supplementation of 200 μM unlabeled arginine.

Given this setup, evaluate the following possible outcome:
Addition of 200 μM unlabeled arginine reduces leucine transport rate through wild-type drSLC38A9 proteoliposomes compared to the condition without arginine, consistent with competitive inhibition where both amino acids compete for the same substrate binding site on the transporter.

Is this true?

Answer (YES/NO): NO